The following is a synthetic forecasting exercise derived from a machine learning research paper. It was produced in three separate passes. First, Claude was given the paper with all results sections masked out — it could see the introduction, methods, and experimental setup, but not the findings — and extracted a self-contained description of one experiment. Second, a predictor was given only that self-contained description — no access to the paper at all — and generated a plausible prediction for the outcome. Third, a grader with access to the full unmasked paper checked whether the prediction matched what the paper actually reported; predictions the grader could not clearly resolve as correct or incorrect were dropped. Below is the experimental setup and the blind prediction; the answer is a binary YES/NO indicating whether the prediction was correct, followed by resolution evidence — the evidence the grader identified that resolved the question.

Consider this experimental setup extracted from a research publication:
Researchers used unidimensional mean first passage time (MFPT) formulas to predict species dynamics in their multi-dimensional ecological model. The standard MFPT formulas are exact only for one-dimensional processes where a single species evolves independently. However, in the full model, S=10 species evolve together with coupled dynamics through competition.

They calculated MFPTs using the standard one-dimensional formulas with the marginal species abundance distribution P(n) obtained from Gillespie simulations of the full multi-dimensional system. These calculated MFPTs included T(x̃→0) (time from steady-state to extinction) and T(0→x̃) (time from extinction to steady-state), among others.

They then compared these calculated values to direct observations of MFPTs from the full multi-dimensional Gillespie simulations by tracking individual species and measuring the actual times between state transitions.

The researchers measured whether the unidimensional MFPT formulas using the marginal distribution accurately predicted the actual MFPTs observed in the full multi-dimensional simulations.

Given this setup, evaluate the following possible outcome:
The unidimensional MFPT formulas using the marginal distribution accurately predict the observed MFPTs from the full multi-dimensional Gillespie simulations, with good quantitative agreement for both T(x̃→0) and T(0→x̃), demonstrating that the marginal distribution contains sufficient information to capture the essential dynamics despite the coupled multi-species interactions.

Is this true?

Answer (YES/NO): YES